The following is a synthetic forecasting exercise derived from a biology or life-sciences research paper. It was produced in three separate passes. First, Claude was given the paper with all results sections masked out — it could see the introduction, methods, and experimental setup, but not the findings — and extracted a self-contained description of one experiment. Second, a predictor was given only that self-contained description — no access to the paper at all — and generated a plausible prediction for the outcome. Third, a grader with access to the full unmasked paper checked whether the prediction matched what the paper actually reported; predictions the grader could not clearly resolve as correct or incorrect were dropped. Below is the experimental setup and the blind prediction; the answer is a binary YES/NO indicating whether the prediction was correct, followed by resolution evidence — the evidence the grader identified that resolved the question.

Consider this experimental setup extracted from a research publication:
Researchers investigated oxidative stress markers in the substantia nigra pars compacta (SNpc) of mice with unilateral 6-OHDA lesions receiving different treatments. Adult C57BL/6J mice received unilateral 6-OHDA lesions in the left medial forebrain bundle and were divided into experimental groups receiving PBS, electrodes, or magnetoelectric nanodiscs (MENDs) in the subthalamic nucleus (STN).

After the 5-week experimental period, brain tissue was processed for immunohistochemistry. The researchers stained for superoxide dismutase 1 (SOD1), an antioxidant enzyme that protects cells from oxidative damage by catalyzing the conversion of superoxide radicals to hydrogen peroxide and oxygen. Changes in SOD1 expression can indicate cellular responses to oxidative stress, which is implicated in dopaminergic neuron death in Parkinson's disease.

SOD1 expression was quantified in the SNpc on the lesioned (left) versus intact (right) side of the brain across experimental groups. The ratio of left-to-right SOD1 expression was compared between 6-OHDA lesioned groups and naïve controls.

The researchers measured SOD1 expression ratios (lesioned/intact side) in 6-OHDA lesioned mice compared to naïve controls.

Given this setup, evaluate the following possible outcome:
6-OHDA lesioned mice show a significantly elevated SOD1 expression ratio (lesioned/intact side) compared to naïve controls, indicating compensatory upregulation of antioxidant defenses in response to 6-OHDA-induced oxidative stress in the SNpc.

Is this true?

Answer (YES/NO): NO